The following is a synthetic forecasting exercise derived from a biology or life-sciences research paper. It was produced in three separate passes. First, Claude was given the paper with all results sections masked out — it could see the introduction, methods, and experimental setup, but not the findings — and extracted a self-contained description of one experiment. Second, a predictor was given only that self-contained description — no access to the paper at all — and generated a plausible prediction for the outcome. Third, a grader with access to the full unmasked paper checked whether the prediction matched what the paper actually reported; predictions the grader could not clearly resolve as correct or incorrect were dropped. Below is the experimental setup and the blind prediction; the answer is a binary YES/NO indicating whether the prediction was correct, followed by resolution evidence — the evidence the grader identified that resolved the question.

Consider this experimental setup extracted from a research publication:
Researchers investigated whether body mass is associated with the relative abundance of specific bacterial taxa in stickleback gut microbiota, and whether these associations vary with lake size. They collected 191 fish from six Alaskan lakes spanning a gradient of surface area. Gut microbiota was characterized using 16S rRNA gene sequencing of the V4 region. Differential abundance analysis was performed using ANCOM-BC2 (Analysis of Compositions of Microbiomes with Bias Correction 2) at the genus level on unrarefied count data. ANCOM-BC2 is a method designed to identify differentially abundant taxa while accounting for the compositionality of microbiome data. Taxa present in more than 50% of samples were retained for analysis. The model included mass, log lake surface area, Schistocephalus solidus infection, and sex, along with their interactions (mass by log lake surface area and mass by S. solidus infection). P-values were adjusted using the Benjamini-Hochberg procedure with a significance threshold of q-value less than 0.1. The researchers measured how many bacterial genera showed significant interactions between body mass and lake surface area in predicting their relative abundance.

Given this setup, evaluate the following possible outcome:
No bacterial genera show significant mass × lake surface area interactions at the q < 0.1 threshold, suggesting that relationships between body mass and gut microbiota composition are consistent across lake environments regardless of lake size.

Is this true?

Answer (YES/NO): NO